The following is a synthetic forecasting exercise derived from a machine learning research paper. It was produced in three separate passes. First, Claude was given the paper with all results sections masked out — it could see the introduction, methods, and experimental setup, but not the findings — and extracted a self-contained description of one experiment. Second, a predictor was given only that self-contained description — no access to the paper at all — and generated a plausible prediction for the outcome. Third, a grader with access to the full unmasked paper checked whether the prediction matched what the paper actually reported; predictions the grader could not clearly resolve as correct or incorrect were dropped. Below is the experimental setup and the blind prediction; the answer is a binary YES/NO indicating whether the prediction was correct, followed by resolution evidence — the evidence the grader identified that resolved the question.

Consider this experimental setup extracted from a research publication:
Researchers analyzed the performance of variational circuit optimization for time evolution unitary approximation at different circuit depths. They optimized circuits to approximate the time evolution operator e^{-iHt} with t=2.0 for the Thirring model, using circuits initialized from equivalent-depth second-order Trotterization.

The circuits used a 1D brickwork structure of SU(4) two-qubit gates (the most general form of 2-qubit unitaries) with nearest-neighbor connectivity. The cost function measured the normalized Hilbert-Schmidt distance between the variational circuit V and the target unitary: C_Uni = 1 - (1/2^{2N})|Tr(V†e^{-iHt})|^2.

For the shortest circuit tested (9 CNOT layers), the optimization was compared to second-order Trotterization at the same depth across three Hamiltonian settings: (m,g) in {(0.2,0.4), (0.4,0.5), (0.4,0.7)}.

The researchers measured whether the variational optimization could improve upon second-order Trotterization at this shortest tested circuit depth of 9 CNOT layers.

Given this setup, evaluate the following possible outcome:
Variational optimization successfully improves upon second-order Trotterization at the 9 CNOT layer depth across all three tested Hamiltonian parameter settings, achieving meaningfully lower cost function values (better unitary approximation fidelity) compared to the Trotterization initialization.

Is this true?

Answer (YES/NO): NO